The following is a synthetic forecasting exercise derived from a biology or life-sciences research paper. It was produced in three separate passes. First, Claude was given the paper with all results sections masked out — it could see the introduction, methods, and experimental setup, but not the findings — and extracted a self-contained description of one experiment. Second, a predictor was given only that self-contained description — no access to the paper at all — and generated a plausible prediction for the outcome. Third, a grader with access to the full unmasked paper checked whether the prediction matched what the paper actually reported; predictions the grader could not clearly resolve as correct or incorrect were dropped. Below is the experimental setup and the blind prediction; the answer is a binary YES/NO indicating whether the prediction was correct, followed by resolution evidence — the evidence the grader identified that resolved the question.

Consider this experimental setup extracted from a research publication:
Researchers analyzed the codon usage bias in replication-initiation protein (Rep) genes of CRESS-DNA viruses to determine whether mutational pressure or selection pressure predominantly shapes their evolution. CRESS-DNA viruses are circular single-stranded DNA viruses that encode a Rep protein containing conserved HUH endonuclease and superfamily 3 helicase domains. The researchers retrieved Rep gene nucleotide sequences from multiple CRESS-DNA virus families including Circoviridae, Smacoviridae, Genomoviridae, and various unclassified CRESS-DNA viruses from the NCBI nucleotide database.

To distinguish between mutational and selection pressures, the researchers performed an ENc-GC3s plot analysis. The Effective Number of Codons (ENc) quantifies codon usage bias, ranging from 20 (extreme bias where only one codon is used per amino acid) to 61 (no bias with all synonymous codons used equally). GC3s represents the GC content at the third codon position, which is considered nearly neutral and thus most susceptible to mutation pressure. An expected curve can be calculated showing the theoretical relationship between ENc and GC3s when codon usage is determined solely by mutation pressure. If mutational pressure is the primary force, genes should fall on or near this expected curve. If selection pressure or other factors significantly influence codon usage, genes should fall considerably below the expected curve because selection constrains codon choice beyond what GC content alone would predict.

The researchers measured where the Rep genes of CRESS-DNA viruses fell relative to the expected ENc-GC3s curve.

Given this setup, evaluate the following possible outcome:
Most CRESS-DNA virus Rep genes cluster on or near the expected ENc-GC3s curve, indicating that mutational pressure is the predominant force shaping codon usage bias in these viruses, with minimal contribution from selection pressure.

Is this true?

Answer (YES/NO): NO